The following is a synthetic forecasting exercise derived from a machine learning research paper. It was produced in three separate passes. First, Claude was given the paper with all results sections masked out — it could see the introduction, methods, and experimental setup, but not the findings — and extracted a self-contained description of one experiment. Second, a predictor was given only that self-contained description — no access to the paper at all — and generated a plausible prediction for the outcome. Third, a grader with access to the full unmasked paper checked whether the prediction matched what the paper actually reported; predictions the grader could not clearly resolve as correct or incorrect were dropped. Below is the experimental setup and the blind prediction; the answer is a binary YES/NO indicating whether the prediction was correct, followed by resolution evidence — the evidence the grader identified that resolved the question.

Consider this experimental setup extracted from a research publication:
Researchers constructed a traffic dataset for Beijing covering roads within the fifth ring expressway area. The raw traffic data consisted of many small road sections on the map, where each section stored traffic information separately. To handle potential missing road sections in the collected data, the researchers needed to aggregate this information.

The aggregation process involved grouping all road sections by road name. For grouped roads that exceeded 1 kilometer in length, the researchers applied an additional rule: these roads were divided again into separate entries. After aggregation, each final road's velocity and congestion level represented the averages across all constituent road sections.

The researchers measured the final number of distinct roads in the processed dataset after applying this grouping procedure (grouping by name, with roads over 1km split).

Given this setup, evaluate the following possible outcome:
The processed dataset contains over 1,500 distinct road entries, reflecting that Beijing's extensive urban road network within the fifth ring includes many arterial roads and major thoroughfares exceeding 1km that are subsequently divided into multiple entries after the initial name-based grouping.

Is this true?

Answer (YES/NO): NO